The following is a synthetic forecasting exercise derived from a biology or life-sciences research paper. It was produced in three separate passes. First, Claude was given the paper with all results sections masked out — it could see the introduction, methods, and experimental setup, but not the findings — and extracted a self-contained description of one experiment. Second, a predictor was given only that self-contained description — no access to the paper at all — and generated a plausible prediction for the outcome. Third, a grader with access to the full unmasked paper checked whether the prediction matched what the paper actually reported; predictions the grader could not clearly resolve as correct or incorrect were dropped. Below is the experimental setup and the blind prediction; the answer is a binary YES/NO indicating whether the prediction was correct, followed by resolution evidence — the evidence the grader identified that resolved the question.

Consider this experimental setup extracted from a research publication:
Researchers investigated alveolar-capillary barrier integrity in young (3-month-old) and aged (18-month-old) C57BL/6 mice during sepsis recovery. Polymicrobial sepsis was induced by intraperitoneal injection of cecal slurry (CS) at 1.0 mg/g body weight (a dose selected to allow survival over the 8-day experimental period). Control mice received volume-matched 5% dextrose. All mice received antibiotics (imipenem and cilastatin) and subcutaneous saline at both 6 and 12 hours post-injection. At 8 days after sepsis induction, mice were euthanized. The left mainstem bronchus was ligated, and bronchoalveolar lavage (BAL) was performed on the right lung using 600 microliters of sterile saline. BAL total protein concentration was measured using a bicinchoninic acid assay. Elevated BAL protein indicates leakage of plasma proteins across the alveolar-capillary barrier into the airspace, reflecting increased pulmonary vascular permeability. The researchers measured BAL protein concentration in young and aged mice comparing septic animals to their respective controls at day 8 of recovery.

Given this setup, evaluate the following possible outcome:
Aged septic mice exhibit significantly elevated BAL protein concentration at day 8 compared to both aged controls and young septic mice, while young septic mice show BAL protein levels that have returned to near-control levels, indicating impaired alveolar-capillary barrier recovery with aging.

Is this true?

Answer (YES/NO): NO